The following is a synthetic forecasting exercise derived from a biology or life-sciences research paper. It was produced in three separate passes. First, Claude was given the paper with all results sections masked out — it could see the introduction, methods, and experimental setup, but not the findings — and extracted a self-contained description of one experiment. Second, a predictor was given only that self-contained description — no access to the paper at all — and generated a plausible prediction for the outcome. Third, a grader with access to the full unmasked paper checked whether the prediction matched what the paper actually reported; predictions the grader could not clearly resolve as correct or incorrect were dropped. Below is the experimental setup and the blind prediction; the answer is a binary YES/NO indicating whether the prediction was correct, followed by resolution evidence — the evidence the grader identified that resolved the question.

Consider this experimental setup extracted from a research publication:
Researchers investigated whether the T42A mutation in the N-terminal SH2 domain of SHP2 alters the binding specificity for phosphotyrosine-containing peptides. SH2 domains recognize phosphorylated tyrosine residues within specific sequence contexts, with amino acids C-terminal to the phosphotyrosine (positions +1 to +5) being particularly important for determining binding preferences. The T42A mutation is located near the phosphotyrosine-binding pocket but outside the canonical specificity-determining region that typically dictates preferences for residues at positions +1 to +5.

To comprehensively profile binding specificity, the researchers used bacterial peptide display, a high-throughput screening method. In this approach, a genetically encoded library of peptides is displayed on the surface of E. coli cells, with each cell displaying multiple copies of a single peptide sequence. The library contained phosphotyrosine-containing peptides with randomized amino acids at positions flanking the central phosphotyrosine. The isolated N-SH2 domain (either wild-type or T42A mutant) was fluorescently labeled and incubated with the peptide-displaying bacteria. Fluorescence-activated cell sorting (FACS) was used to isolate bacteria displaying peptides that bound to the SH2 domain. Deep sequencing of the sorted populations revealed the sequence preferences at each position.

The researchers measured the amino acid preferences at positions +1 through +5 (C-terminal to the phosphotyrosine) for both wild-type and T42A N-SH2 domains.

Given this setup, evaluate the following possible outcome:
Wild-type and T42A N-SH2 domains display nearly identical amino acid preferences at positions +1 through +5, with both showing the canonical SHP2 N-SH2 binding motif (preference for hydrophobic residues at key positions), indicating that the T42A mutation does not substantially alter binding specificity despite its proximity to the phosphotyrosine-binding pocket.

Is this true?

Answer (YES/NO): NO